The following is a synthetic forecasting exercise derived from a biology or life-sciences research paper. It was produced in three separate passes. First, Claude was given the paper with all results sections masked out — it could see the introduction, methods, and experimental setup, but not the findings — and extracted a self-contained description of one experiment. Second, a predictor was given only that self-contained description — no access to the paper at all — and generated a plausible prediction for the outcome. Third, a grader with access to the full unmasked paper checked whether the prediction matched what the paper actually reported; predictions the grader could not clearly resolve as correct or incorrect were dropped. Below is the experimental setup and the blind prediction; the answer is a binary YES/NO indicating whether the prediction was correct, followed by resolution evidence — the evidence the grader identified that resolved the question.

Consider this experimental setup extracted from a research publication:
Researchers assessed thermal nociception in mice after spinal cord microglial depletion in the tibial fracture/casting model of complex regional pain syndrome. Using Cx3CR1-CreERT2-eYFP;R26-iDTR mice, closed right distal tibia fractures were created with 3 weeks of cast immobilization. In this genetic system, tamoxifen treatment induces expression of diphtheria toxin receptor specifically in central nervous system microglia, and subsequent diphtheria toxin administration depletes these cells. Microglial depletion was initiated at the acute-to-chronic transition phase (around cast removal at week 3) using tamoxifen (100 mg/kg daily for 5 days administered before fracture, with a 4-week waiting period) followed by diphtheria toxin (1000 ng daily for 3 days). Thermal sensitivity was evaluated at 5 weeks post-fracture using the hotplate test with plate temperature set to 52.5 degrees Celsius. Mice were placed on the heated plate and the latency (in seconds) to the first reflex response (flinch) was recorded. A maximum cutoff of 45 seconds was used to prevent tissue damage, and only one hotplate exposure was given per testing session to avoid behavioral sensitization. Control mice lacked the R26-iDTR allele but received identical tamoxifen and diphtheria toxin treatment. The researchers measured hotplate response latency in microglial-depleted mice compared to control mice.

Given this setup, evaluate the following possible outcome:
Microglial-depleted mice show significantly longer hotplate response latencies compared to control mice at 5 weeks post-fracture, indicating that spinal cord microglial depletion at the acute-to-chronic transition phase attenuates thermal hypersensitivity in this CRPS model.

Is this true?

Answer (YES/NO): YES